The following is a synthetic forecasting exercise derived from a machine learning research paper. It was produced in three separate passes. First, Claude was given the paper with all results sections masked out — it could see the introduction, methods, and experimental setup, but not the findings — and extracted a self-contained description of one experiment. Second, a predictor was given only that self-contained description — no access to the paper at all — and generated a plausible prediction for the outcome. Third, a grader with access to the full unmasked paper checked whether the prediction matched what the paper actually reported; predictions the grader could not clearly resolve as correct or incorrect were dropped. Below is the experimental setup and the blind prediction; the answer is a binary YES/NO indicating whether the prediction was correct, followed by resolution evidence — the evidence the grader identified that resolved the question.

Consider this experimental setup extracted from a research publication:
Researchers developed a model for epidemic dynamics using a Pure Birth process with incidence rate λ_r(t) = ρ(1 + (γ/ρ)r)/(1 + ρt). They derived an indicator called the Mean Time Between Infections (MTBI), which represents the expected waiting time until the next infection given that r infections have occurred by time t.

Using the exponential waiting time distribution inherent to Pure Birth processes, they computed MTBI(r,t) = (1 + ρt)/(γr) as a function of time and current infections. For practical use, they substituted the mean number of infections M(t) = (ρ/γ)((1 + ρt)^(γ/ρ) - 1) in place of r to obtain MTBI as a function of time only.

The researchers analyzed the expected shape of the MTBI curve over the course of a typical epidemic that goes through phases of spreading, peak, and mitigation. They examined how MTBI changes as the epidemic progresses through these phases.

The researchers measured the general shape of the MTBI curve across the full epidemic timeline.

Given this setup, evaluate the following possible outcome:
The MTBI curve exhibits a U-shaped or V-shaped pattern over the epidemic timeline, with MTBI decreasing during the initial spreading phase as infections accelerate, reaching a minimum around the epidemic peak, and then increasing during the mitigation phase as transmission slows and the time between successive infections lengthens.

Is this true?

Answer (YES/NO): YES